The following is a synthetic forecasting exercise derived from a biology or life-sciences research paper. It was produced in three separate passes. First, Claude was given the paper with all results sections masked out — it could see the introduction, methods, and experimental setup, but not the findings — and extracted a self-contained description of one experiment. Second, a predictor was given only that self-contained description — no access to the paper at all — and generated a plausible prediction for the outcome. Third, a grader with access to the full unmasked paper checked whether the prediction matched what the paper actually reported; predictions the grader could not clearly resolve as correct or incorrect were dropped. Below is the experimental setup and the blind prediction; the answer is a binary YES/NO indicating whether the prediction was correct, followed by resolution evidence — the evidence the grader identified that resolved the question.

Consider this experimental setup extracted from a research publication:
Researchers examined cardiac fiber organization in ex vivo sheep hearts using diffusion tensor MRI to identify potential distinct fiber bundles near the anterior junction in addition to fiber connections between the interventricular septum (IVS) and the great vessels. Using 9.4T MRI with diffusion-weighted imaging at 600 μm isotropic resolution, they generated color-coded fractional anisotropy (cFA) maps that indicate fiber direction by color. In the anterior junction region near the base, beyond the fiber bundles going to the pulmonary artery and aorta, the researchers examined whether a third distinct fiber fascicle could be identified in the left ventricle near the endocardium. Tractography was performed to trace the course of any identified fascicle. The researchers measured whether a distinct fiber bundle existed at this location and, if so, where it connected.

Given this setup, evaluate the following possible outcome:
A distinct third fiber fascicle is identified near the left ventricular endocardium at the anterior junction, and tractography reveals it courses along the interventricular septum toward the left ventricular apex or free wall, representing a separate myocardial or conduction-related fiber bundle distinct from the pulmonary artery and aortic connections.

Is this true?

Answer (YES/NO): NO